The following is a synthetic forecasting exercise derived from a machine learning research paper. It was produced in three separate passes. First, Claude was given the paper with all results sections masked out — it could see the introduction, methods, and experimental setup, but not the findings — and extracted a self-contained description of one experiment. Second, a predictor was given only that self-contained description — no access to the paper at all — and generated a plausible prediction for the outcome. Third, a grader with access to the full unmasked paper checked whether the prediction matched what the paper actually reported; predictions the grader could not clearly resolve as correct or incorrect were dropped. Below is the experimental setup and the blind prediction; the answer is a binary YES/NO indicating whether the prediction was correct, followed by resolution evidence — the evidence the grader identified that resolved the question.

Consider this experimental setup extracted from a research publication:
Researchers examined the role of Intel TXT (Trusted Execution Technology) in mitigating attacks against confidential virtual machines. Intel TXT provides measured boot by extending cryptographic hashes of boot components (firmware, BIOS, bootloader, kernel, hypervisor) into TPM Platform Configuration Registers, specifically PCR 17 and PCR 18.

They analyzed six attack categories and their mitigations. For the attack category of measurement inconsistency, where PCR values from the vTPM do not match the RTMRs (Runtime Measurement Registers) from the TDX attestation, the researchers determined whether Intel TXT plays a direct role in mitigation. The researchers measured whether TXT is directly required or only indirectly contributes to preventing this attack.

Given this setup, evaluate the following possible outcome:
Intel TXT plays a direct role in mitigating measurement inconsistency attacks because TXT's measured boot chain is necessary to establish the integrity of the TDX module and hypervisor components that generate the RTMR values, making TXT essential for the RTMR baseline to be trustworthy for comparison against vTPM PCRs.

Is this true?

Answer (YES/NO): NO